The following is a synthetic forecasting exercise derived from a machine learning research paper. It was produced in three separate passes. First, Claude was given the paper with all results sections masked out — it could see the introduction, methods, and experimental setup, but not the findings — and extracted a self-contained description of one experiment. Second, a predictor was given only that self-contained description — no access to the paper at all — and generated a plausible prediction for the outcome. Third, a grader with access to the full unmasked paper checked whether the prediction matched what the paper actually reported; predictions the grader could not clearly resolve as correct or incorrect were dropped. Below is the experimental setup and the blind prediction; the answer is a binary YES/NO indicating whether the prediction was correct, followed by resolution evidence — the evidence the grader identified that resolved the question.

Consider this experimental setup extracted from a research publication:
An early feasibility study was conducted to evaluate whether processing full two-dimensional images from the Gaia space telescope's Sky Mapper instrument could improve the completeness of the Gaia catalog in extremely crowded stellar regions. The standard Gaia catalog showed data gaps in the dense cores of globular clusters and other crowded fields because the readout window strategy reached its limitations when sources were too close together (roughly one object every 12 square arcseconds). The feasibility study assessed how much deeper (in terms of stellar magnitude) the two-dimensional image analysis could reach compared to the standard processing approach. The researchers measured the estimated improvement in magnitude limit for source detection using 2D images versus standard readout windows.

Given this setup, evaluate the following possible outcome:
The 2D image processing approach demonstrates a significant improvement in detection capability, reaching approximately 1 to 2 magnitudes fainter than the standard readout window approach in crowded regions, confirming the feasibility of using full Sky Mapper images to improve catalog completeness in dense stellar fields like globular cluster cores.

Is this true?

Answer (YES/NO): YES